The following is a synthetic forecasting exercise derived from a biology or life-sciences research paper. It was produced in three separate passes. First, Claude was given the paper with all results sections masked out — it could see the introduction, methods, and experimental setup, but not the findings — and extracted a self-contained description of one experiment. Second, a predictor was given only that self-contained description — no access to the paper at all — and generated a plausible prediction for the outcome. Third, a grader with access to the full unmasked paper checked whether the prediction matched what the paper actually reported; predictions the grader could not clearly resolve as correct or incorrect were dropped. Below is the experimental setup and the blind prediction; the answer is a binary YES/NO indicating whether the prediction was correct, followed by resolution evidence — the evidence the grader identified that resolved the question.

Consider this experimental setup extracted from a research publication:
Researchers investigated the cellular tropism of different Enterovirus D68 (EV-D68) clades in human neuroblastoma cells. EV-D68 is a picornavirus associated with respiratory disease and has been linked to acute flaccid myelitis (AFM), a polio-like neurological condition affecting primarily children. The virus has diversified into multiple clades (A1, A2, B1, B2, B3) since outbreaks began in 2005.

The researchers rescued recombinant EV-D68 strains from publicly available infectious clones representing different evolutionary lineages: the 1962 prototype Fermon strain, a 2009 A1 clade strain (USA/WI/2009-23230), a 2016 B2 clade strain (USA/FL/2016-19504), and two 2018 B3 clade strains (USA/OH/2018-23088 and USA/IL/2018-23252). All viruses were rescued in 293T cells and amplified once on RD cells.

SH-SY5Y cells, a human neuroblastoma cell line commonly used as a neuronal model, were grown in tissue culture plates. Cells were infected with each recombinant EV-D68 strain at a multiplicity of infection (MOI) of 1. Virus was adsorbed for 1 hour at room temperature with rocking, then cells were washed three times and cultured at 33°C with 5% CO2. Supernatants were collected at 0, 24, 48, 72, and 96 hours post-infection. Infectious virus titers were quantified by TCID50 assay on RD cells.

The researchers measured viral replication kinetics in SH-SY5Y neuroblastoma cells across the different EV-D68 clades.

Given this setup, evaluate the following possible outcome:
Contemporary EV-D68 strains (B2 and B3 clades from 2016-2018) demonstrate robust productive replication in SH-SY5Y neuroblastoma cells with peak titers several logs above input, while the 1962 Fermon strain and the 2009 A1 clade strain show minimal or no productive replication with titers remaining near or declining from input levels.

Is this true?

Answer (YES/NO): NO